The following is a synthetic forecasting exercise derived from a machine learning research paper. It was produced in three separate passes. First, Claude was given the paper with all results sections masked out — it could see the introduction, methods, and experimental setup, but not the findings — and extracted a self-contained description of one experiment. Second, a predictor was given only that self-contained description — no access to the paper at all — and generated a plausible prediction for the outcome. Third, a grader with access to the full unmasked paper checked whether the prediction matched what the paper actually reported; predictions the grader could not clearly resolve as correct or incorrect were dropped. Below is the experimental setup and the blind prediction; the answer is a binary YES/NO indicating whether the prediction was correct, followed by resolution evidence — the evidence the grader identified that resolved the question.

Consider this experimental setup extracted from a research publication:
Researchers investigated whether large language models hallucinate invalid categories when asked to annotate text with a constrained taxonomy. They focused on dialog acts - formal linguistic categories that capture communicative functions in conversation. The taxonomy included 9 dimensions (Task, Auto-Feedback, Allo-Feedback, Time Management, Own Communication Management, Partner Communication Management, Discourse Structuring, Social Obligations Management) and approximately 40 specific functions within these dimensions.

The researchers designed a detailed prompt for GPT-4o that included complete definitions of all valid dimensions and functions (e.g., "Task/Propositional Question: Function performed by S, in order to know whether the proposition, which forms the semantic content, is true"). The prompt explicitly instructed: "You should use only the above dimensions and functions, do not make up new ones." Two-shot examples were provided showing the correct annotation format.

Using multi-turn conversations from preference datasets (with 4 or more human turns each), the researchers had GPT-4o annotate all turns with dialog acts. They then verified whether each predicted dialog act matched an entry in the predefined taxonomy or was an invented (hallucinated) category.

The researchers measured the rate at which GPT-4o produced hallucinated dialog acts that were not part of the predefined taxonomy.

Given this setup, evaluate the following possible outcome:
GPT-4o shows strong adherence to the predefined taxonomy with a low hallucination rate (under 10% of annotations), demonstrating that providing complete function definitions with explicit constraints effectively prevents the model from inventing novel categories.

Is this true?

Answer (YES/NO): YES